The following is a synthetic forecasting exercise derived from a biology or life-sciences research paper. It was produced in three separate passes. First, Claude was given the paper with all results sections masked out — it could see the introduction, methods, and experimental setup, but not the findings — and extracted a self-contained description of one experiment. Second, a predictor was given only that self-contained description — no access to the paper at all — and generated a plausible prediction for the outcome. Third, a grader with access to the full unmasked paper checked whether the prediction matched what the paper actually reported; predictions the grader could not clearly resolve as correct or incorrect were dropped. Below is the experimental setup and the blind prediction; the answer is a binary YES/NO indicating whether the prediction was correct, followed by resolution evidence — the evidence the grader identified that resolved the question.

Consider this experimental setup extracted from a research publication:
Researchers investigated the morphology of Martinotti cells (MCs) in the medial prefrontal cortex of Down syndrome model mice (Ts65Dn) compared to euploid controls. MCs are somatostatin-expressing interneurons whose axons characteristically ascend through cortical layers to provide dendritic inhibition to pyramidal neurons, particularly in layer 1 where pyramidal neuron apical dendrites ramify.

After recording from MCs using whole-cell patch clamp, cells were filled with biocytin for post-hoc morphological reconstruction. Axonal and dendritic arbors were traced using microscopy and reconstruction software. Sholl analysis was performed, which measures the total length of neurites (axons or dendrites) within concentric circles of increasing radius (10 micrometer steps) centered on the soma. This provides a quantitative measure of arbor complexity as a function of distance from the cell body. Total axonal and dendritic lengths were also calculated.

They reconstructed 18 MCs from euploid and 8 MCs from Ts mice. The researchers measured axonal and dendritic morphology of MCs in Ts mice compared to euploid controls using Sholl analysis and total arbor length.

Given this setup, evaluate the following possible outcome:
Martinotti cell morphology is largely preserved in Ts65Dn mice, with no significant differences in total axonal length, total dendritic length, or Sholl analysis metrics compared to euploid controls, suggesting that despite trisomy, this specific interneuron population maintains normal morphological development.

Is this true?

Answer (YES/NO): YES